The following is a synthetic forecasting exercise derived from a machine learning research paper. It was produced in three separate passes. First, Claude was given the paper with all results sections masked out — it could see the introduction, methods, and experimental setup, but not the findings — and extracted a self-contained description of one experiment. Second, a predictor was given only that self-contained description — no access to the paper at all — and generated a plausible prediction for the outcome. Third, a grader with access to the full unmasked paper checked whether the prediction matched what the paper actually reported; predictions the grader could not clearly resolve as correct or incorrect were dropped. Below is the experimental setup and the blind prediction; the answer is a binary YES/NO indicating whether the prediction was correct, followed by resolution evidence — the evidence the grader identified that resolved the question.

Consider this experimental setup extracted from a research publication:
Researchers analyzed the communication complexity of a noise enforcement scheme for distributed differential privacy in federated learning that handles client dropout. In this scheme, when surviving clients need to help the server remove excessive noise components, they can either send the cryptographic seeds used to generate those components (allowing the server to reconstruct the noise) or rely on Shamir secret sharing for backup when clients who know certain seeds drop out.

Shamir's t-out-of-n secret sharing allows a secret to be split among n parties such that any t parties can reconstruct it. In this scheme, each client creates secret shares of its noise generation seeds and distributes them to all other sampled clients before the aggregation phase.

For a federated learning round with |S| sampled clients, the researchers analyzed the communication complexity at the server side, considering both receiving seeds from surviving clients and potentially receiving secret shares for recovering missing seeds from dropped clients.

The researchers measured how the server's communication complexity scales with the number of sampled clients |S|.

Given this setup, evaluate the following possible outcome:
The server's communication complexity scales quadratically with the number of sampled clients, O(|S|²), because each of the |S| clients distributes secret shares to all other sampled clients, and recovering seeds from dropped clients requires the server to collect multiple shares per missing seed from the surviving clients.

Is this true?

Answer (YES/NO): NO